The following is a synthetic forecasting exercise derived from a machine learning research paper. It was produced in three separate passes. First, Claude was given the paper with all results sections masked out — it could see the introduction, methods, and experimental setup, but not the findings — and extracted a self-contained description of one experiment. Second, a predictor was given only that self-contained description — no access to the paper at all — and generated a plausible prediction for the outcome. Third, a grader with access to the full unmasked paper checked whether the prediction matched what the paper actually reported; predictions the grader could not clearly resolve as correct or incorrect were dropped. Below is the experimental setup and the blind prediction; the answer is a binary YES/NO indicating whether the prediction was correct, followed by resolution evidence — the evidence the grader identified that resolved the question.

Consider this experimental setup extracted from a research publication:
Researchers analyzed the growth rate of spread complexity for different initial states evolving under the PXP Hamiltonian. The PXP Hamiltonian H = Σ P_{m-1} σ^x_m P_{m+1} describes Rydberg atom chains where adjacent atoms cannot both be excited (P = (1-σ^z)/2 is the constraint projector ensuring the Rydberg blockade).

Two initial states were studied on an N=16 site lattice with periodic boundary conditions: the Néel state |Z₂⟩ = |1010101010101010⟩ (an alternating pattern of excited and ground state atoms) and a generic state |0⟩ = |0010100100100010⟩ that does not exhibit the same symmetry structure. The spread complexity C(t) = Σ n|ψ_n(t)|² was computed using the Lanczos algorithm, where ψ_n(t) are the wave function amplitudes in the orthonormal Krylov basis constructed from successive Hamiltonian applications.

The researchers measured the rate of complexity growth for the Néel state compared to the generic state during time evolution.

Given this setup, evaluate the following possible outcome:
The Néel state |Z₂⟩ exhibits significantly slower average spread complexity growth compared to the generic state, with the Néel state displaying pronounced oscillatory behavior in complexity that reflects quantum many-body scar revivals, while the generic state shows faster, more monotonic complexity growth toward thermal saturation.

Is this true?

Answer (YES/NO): YES